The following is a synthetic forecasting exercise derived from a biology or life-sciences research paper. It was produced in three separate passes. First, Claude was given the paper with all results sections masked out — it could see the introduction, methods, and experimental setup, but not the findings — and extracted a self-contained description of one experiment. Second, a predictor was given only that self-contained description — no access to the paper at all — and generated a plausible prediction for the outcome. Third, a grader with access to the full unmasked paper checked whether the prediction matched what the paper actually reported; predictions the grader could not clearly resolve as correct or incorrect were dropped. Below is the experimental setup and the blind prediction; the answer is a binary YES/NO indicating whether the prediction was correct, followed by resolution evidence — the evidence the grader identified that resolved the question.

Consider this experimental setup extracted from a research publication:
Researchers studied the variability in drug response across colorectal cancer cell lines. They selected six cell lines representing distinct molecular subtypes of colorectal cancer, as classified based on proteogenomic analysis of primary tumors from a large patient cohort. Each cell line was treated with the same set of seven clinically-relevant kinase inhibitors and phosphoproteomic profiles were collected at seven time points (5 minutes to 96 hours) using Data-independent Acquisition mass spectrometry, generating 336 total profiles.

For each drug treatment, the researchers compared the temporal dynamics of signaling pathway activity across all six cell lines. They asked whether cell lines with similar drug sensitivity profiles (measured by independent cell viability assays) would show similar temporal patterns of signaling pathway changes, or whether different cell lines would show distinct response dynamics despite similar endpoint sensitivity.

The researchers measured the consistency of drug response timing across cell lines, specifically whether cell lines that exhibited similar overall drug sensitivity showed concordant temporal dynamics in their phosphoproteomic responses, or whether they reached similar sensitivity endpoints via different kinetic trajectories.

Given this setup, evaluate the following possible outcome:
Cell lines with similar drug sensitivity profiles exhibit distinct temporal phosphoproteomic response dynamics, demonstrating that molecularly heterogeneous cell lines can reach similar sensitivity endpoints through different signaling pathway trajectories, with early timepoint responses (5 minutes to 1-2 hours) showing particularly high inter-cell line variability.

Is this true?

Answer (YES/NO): NO